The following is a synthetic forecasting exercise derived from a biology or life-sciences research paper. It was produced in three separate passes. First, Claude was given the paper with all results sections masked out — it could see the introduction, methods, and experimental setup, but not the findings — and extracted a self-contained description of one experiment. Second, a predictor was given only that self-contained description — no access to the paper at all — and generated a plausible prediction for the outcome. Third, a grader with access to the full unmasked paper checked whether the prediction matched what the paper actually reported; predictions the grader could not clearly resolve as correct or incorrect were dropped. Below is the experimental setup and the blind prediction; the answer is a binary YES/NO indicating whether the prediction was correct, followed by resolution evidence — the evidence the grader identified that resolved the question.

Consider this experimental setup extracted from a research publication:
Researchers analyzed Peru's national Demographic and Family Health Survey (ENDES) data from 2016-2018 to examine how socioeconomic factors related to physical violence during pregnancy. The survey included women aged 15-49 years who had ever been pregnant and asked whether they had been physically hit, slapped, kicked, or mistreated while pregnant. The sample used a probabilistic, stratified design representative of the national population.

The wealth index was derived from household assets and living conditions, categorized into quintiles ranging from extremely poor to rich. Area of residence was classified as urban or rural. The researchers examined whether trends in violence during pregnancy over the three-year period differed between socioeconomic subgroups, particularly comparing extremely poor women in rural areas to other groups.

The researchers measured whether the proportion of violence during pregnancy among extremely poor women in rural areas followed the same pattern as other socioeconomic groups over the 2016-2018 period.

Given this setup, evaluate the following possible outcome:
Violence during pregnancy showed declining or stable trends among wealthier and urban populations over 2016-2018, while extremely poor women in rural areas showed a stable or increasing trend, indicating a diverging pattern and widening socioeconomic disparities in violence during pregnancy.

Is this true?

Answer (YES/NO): YES